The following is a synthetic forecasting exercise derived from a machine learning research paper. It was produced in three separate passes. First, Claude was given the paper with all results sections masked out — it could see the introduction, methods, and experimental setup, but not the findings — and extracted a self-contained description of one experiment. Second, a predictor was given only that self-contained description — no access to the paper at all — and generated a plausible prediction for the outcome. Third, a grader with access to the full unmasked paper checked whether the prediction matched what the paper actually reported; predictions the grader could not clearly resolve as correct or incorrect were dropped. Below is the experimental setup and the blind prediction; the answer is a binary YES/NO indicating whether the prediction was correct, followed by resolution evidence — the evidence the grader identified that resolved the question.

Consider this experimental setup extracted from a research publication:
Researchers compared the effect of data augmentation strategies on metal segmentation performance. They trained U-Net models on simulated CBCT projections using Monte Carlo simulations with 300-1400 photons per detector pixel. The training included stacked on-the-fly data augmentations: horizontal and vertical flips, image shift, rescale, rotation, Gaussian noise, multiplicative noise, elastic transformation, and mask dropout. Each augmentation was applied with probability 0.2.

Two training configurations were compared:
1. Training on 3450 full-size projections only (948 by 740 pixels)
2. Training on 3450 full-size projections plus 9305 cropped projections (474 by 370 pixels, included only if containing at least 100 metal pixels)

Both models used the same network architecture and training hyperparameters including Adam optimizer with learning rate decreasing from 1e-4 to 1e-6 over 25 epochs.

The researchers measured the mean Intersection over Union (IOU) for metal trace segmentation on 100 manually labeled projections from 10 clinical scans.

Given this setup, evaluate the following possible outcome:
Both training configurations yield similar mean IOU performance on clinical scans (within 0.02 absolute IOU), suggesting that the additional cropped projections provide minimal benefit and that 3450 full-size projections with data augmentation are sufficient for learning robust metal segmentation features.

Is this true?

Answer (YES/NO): NO